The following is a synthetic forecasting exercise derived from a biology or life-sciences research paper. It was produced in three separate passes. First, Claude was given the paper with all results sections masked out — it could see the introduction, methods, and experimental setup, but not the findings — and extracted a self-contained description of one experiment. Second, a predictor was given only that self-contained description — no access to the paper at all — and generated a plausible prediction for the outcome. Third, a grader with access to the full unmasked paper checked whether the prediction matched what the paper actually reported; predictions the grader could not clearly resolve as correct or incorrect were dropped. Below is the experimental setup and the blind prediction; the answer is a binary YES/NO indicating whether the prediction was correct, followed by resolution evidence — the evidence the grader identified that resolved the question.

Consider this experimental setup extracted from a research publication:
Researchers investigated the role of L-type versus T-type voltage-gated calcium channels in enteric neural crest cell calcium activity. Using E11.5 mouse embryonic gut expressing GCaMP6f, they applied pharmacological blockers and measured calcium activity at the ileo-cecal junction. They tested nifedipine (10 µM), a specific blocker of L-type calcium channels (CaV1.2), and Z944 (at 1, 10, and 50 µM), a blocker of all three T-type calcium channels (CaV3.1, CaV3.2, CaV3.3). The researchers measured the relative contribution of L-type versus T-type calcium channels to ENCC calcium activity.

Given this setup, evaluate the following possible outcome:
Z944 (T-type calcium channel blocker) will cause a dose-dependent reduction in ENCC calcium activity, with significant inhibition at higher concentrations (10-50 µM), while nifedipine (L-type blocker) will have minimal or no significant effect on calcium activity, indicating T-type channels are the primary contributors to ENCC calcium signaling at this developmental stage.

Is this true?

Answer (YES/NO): YES